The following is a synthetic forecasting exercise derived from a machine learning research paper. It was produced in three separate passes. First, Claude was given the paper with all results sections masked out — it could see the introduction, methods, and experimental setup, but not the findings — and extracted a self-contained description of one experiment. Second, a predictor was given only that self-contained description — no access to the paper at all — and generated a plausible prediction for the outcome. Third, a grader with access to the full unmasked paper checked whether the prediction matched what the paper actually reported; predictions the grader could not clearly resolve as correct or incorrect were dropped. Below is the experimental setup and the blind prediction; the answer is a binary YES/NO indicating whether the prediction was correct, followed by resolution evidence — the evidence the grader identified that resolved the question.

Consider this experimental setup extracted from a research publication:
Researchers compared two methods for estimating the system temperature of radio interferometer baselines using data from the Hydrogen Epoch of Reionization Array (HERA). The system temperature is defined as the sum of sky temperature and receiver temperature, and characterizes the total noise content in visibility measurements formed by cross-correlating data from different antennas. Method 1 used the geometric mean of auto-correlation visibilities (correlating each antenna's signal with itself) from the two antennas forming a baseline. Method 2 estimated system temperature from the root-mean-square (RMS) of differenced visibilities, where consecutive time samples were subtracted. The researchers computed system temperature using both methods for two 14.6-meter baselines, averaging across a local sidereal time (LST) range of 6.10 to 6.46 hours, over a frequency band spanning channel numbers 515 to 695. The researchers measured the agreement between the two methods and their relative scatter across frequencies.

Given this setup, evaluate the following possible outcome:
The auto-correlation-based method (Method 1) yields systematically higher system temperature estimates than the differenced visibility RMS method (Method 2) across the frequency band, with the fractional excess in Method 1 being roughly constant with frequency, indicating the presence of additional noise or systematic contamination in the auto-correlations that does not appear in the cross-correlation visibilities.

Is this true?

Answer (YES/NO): NO